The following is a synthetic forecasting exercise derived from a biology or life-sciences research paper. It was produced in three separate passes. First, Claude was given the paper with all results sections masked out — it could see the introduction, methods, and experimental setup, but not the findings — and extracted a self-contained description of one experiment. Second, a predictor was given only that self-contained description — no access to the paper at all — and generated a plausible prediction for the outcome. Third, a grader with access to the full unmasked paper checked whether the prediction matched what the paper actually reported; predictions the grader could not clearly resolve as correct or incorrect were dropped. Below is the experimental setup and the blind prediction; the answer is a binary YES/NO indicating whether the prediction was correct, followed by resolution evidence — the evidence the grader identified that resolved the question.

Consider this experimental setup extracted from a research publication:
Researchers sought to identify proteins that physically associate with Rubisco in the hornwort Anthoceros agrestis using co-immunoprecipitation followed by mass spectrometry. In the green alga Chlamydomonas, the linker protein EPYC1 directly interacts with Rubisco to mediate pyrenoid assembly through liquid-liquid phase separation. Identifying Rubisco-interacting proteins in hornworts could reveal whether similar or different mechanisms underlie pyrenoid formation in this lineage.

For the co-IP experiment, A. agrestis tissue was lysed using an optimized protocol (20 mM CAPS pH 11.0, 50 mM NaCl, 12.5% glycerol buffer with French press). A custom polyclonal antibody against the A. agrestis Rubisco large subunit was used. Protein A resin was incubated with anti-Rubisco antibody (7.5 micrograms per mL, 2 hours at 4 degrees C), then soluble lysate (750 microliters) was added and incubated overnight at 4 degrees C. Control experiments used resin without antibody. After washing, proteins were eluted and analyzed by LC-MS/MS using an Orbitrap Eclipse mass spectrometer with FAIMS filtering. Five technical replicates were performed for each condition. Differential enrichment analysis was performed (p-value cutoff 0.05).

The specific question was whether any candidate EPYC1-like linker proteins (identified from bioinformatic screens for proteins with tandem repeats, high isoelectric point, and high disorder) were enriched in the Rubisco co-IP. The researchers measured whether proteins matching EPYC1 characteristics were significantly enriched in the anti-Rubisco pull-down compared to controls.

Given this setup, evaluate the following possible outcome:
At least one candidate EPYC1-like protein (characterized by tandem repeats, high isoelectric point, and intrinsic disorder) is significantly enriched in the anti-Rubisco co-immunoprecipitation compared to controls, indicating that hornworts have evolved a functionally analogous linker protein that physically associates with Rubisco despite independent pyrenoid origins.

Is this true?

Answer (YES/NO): NO